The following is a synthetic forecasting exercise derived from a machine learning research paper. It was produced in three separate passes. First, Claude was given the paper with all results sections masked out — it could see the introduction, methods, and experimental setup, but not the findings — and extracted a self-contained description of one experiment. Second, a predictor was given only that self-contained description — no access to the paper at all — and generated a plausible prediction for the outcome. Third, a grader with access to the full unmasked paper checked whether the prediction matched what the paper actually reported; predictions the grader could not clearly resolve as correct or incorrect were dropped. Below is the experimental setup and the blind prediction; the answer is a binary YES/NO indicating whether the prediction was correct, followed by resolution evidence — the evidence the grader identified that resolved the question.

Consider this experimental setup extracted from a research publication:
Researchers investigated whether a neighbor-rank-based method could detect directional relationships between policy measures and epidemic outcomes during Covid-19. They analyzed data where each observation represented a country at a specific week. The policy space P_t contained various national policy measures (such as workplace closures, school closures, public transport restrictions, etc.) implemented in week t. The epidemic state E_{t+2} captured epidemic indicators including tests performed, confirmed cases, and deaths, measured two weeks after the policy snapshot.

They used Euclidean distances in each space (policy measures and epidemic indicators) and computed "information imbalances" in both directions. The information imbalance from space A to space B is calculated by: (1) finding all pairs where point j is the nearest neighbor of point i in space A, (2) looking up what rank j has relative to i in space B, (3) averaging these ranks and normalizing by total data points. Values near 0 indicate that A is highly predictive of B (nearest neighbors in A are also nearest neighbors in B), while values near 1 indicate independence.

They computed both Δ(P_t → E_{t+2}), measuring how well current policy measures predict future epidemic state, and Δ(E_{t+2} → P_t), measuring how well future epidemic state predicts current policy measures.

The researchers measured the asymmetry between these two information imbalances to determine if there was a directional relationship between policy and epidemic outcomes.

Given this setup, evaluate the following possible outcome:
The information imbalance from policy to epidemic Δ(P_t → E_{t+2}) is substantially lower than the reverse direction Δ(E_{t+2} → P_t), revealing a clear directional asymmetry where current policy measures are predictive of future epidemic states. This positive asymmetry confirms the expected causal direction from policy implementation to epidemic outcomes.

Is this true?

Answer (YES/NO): YES